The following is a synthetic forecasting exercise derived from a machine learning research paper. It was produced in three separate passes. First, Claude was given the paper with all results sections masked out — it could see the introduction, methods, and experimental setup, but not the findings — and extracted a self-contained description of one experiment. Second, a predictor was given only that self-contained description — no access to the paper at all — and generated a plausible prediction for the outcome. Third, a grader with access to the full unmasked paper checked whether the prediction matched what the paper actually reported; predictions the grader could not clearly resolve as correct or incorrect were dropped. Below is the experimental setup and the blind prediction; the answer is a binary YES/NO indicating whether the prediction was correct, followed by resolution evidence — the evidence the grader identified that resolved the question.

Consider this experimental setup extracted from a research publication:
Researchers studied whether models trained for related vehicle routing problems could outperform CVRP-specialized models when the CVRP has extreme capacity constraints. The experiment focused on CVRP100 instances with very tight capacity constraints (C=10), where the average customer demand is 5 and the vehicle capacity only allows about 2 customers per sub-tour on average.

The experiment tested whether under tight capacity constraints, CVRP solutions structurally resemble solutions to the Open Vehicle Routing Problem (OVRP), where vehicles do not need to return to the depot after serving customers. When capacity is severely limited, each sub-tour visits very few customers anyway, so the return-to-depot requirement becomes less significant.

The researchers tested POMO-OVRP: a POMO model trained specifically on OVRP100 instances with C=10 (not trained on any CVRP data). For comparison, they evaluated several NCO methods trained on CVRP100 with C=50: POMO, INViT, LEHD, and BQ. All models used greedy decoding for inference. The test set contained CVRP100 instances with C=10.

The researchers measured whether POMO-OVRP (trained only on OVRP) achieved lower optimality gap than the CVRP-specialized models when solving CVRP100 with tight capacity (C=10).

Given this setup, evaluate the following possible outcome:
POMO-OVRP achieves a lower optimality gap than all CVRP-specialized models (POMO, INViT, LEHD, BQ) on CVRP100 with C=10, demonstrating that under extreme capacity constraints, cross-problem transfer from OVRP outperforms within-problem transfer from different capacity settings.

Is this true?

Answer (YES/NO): YES